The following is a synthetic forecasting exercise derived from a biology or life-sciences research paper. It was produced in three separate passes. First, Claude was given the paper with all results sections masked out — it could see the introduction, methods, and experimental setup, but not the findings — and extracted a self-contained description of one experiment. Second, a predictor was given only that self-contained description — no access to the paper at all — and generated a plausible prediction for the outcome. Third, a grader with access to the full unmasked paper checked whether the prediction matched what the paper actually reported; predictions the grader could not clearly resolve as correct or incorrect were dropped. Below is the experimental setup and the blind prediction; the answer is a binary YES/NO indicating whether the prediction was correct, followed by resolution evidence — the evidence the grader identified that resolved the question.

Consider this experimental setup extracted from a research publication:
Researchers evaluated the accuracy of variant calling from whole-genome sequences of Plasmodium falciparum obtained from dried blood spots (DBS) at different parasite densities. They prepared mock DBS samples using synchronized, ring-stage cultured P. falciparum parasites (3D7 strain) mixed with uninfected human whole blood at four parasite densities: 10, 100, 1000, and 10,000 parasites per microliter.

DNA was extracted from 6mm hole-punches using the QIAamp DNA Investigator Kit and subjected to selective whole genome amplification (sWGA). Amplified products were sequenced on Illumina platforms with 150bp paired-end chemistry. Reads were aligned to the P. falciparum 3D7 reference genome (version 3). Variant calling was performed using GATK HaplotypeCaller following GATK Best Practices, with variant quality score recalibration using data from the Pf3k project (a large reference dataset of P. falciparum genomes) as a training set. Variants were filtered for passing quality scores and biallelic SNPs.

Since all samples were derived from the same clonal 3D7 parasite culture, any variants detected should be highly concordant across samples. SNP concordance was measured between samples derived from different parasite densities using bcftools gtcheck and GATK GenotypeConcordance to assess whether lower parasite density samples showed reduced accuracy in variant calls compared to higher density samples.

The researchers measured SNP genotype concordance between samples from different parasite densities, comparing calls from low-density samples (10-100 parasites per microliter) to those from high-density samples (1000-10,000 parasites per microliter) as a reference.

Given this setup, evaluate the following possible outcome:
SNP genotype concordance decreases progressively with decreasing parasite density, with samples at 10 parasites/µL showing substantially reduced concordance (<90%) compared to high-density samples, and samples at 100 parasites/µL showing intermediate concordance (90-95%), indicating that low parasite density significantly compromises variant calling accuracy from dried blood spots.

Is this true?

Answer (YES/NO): NO